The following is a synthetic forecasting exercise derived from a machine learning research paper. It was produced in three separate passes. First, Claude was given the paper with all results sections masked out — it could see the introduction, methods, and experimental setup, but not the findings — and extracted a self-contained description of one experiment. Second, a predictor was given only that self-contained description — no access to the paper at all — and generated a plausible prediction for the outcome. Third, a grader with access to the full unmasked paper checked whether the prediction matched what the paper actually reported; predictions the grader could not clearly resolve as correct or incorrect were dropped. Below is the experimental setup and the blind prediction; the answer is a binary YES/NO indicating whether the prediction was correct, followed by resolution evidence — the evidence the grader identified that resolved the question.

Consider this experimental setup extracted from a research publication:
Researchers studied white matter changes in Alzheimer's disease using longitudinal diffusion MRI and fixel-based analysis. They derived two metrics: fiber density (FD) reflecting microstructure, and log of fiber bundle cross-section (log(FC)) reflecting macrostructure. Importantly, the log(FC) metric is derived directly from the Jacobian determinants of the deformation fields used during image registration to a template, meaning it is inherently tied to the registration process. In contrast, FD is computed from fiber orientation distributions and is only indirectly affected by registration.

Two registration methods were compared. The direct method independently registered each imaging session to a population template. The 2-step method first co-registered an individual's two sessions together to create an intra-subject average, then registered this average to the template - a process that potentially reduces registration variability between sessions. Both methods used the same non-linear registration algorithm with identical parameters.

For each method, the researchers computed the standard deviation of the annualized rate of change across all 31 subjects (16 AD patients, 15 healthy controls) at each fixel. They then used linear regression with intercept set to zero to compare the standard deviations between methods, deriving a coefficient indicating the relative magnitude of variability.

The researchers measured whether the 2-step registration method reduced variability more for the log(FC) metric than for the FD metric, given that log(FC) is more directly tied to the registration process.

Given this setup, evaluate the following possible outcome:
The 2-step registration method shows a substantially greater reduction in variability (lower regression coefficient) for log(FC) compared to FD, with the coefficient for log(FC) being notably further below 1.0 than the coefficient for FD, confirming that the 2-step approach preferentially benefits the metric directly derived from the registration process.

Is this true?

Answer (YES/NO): YES